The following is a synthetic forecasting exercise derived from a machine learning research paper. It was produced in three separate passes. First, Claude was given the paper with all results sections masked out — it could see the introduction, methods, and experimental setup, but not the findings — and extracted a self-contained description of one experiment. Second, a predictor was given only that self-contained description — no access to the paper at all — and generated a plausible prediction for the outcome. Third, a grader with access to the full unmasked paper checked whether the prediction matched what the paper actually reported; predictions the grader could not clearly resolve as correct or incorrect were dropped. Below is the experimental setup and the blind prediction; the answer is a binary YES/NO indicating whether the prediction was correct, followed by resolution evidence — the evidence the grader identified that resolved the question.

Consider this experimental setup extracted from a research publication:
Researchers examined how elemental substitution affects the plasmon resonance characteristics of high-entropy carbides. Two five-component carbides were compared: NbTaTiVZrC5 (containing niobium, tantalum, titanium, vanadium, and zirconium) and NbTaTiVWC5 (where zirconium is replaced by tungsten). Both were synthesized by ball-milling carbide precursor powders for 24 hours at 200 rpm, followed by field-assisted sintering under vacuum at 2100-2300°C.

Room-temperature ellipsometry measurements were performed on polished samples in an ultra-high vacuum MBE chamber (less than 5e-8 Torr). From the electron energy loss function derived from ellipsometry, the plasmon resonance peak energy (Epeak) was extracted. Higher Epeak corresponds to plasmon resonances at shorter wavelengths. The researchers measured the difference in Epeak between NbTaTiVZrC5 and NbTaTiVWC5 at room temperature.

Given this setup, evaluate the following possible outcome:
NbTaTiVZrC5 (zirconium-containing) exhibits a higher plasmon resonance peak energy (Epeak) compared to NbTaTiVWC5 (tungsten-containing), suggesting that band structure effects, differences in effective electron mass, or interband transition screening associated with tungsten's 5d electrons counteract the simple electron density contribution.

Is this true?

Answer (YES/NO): NO